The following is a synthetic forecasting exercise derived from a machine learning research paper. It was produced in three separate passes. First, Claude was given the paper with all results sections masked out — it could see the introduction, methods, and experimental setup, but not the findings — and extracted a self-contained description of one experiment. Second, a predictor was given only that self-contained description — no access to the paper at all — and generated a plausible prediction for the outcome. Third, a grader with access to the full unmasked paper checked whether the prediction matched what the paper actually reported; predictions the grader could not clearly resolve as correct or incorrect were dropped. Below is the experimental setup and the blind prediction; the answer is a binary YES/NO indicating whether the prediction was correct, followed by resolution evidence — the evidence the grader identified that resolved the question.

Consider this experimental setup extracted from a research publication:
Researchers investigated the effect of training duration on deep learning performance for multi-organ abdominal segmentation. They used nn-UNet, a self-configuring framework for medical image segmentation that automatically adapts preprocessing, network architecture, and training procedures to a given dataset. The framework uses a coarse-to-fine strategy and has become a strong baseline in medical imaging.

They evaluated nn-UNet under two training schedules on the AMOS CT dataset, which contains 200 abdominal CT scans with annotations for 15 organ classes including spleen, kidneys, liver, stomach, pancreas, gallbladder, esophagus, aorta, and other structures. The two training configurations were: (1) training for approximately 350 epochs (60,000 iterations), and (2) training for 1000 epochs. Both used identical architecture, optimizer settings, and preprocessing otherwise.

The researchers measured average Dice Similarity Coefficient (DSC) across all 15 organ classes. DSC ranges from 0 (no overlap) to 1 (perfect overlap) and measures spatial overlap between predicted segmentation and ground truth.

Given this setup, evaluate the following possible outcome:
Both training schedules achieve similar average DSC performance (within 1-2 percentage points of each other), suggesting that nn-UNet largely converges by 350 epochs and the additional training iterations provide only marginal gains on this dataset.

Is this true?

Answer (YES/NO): NO